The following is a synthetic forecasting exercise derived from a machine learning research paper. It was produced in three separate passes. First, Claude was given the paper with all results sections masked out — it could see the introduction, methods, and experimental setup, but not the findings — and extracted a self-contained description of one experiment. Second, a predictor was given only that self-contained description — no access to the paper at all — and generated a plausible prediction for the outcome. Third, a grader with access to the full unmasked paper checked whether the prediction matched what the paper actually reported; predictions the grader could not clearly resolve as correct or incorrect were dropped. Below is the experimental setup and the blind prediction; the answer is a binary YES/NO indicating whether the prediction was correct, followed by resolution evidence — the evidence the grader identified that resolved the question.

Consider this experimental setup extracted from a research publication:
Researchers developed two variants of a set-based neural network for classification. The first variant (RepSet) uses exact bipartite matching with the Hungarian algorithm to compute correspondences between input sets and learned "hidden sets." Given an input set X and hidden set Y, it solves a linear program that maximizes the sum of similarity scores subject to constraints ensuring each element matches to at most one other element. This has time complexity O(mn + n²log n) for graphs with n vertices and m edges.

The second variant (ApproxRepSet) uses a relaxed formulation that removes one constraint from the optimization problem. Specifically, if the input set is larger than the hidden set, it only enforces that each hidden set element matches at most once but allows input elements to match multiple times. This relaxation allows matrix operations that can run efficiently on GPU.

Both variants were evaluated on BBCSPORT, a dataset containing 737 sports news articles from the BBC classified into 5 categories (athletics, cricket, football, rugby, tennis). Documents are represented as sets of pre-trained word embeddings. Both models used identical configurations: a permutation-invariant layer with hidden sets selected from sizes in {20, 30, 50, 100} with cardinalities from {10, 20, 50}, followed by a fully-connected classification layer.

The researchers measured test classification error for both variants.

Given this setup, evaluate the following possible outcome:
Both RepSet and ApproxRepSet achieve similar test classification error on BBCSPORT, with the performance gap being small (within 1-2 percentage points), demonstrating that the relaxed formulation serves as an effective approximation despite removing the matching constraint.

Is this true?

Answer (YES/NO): NO